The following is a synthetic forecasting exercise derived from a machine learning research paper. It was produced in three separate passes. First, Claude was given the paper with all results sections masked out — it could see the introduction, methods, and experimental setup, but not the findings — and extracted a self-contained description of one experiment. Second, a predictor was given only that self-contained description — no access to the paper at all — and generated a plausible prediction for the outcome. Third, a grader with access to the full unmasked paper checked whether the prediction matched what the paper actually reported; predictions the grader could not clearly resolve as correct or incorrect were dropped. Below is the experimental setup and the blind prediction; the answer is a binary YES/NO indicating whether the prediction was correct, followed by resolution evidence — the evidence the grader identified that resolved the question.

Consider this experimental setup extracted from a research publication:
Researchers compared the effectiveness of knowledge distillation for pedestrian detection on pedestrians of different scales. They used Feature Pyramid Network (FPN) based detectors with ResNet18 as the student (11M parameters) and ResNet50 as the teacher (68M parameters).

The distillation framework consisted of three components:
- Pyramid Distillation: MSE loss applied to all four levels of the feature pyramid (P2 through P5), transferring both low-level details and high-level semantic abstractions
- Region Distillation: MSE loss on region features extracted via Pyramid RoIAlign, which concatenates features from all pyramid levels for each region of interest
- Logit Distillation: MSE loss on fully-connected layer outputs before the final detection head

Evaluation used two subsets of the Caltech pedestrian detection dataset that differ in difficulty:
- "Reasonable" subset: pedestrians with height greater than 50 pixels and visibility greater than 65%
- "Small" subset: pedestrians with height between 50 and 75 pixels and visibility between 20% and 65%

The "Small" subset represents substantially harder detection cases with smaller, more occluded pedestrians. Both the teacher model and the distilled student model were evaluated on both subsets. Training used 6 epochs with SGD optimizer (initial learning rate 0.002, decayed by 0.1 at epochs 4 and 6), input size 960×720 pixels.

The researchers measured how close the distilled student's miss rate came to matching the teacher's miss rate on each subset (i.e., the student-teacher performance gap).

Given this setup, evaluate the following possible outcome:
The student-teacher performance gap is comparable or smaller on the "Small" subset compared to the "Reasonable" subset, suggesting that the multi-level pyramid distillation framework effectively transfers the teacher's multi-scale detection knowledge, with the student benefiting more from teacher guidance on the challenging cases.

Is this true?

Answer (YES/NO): YES